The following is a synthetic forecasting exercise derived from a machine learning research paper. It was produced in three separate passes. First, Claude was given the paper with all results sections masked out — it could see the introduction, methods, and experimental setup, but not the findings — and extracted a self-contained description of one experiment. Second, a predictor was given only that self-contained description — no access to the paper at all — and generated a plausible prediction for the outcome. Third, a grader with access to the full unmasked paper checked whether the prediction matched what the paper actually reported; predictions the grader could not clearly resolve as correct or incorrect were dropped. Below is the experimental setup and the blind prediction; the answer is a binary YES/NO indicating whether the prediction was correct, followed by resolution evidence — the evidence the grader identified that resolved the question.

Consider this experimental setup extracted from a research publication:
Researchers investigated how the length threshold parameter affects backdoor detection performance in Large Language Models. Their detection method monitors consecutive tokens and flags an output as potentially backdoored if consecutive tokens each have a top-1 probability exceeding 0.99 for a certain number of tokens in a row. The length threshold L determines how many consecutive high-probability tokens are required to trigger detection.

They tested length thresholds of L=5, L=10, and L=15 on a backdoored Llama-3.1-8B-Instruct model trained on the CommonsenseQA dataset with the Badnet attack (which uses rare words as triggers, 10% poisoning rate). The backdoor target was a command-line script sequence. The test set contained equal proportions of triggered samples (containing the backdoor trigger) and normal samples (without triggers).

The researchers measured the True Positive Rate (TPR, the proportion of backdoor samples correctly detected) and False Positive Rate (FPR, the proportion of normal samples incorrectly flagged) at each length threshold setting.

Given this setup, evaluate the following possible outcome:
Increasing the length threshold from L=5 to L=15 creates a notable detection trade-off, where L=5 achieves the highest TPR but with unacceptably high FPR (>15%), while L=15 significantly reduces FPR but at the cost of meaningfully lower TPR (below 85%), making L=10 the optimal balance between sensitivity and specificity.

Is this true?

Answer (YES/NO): NO